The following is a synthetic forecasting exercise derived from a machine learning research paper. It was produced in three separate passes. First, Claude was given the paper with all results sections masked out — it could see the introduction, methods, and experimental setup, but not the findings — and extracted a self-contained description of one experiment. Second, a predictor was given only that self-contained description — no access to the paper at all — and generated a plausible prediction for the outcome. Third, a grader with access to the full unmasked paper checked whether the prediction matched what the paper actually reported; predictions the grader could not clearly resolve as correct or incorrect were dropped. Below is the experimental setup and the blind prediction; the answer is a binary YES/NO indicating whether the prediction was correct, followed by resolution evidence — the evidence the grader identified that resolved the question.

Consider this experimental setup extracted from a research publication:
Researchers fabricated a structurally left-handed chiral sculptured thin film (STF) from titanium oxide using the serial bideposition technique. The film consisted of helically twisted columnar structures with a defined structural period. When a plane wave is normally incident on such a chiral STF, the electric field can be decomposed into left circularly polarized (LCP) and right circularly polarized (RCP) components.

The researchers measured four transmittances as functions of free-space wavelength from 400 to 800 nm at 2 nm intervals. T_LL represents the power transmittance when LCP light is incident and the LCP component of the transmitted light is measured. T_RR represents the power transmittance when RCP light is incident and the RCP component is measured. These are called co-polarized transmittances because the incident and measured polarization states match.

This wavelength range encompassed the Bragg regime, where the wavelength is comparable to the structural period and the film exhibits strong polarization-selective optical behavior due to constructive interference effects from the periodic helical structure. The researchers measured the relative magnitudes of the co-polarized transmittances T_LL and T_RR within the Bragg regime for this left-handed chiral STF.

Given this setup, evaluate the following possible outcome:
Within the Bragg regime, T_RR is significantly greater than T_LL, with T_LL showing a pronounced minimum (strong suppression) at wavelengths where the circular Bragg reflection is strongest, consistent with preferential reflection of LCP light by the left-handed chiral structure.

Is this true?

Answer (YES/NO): YES